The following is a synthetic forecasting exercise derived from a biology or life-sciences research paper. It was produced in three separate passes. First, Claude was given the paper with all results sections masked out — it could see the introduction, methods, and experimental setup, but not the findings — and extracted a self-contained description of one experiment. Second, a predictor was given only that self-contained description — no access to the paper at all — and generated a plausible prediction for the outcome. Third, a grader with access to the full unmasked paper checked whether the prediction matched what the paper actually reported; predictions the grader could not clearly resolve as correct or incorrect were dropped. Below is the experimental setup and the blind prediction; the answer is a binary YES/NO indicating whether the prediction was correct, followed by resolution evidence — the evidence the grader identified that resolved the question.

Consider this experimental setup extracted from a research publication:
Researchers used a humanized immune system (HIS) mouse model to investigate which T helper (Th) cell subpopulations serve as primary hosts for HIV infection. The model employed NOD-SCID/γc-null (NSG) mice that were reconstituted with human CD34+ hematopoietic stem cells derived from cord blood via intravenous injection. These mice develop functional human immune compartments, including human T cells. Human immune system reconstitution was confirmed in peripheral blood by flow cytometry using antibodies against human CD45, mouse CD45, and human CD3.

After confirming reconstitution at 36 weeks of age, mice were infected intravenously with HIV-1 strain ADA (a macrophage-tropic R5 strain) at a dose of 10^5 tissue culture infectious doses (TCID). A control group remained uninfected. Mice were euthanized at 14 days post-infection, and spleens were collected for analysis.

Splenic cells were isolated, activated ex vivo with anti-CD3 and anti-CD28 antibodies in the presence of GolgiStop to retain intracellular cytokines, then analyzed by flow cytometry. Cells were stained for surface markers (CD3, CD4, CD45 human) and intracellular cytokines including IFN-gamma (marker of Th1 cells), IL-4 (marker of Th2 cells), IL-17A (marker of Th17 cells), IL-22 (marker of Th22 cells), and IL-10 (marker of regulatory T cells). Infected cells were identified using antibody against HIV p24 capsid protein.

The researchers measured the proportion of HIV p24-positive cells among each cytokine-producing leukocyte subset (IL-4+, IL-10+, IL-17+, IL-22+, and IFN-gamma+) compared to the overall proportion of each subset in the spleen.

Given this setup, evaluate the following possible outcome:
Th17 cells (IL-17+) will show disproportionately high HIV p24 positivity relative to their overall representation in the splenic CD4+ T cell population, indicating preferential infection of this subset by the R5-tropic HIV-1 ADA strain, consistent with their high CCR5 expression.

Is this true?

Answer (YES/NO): YES